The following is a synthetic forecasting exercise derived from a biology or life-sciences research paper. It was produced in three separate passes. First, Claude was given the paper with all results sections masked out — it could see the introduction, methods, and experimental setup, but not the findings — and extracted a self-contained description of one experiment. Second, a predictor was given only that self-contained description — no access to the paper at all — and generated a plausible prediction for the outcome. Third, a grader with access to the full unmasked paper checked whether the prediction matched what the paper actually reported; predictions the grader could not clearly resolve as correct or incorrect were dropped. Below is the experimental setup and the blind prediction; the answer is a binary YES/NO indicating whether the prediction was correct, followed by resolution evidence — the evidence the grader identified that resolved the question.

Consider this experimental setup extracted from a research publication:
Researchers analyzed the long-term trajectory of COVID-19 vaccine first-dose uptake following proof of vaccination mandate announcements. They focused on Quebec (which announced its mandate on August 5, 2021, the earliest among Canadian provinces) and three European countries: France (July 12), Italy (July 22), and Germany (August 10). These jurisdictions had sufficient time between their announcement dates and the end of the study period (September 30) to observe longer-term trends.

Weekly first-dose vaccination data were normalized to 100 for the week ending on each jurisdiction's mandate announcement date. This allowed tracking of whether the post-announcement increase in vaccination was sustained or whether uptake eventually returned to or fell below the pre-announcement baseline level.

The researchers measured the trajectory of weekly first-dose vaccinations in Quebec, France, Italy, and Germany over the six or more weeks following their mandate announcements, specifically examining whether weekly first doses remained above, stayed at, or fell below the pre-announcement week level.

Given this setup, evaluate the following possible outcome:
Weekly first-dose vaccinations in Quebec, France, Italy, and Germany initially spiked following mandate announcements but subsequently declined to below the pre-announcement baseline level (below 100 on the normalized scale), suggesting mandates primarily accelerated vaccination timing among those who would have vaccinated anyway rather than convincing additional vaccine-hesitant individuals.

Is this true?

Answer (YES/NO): NO